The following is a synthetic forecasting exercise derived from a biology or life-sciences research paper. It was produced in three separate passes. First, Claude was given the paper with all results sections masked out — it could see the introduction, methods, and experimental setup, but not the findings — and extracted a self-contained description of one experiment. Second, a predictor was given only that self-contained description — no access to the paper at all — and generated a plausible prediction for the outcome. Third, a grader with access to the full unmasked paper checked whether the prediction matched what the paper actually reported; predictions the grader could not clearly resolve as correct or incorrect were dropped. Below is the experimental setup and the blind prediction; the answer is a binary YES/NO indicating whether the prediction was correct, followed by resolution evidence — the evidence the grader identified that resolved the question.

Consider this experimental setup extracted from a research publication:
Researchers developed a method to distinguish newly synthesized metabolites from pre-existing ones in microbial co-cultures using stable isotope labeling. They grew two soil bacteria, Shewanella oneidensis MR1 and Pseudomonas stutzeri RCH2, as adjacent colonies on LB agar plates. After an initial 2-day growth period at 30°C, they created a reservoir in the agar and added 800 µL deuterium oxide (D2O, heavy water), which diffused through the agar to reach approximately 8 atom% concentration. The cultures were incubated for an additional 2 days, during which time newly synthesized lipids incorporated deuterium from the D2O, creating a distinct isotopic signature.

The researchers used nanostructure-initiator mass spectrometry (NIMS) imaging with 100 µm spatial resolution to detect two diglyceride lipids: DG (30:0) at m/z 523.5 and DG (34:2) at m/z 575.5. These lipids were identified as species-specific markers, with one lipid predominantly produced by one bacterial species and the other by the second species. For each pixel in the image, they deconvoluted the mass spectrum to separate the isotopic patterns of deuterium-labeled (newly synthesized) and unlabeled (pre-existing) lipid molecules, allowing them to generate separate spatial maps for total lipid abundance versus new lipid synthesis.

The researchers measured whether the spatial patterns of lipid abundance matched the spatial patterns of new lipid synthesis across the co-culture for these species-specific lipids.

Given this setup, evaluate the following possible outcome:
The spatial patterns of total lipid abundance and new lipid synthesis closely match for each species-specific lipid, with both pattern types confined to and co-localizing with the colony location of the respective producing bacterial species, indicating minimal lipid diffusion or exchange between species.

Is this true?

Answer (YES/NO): NO